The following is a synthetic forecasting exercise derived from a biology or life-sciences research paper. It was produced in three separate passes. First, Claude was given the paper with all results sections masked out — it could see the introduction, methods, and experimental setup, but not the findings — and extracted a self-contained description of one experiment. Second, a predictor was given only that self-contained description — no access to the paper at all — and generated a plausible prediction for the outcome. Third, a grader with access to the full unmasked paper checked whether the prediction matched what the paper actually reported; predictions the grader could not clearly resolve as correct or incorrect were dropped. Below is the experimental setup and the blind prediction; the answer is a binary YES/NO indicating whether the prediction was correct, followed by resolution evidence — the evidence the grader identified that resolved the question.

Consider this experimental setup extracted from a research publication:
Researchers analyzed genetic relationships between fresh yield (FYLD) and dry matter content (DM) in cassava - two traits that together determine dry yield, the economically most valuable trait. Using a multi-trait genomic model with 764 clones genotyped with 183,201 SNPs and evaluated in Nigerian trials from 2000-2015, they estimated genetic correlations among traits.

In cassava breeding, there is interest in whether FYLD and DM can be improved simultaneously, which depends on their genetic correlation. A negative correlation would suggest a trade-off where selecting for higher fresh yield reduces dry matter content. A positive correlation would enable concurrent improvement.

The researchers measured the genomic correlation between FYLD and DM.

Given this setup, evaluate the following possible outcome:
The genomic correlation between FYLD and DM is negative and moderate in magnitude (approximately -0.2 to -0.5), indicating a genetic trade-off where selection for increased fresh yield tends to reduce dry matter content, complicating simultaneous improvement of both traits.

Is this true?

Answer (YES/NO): NO